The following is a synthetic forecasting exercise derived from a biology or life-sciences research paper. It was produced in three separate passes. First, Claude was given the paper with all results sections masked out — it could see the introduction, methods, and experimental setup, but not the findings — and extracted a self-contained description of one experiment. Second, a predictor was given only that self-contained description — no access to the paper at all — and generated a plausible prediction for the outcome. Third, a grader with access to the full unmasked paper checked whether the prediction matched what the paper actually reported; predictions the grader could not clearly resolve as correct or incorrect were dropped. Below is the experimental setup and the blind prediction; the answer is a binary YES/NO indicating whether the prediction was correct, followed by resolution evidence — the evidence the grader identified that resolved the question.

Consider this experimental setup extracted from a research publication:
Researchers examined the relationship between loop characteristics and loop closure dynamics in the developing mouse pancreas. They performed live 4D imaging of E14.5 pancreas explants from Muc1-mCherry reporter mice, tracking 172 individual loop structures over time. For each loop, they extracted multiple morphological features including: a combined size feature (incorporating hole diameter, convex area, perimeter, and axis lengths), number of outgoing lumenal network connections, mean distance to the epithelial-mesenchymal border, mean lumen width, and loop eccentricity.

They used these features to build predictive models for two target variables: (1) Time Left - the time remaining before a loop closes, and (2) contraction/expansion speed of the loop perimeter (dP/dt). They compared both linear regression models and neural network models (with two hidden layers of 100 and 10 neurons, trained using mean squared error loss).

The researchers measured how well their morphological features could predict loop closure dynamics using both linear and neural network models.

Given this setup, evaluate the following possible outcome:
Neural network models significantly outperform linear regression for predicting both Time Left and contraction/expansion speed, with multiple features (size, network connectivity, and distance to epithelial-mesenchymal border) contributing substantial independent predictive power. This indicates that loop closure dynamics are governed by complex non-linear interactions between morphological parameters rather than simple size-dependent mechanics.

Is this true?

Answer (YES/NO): NO